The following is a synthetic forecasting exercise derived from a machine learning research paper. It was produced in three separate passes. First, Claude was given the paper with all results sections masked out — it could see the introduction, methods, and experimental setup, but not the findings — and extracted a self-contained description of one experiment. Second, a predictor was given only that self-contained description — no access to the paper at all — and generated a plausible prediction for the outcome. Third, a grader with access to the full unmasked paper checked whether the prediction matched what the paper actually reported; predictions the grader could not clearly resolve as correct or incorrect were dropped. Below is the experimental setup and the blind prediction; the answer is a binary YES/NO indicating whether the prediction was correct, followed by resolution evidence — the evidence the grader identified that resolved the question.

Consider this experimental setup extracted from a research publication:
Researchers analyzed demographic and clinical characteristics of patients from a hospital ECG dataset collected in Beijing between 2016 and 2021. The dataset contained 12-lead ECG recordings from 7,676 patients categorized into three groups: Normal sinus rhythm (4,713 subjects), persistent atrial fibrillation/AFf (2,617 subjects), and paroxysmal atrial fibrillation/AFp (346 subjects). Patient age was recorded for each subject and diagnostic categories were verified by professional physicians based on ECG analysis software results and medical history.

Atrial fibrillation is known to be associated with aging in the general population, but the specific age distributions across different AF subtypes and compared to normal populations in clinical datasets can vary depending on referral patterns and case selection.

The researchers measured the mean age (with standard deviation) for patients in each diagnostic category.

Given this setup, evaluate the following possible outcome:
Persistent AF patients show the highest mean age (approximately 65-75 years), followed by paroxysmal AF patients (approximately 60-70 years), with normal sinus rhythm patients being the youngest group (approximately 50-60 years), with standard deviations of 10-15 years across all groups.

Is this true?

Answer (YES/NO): NO